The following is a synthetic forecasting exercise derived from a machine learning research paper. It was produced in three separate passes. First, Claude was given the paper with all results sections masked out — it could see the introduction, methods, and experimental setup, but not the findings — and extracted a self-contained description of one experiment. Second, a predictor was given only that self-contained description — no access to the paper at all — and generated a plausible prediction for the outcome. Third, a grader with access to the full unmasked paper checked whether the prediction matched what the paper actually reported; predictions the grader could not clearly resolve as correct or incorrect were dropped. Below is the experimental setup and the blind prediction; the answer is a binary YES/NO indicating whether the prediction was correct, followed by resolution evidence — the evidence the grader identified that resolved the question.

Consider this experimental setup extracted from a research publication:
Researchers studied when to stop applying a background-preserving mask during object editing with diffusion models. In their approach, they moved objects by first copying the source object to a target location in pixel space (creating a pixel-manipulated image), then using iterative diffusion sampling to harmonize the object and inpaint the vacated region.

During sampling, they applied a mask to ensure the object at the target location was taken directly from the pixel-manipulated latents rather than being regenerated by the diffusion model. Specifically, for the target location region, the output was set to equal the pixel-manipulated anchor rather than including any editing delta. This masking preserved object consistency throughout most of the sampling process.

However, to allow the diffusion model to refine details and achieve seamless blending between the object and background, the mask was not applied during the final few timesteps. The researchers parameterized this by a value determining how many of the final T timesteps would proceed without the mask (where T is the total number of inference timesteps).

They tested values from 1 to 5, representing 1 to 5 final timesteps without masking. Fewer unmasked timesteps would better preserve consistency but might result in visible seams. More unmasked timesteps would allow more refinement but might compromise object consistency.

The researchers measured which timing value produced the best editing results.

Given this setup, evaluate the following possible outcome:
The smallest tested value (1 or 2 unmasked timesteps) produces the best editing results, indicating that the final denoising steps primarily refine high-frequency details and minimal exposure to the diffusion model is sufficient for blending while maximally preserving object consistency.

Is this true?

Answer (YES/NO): YES